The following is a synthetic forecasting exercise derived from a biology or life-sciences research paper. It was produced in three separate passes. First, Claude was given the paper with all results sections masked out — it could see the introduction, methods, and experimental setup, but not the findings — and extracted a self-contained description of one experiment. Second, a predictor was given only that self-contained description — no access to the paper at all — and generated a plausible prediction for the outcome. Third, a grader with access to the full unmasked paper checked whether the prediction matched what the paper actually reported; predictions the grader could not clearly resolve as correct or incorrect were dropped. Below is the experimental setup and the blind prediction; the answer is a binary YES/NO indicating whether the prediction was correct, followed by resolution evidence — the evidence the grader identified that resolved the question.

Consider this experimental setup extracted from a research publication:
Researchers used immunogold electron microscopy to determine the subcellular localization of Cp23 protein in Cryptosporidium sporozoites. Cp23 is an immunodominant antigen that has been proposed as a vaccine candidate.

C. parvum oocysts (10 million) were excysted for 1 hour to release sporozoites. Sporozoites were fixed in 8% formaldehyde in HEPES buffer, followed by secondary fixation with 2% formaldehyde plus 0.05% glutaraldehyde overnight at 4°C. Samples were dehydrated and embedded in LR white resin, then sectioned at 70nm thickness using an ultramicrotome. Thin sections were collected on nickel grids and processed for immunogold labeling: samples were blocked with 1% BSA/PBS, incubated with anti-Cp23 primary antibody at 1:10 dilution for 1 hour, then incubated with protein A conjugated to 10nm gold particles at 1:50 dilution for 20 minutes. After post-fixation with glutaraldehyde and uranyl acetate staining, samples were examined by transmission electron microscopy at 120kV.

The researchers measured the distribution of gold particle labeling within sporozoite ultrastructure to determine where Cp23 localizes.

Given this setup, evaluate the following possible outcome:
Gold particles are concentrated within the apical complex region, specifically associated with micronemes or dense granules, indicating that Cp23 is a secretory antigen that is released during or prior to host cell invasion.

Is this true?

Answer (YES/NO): NO